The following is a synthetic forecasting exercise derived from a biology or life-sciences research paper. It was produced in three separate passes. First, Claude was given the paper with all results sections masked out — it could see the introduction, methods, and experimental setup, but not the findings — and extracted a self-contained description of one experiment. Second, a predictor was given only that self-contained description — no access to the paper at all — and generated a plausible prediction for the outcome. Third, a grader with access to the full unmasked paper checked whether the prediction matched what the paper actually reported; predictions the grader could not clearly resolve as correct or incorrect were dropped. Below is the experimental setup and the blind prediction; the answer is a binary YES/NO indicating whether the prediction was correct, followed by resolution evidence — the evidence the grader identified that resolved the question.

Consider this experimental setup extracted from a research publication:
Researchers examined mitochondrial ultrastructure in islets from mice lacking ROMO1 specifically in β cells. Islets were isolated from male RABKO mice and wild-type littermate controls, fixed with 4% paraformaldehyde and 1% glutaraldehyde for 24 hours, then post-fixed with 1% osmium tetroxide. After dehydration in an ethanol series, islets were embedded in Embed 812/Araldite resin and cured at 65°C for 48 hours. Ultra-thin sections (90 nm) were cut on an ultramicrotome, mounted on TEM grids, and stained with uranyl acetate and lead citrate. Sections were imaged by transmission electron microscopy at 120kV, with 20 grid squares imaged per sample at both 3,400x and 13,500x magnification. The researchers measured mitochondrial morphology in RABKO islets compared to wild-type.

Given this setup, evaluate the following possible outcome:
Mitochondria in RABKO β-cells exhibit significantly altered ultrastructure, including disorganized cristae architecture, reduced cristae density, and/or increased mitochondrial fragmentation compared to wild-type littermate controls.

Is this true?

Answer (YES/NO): YES